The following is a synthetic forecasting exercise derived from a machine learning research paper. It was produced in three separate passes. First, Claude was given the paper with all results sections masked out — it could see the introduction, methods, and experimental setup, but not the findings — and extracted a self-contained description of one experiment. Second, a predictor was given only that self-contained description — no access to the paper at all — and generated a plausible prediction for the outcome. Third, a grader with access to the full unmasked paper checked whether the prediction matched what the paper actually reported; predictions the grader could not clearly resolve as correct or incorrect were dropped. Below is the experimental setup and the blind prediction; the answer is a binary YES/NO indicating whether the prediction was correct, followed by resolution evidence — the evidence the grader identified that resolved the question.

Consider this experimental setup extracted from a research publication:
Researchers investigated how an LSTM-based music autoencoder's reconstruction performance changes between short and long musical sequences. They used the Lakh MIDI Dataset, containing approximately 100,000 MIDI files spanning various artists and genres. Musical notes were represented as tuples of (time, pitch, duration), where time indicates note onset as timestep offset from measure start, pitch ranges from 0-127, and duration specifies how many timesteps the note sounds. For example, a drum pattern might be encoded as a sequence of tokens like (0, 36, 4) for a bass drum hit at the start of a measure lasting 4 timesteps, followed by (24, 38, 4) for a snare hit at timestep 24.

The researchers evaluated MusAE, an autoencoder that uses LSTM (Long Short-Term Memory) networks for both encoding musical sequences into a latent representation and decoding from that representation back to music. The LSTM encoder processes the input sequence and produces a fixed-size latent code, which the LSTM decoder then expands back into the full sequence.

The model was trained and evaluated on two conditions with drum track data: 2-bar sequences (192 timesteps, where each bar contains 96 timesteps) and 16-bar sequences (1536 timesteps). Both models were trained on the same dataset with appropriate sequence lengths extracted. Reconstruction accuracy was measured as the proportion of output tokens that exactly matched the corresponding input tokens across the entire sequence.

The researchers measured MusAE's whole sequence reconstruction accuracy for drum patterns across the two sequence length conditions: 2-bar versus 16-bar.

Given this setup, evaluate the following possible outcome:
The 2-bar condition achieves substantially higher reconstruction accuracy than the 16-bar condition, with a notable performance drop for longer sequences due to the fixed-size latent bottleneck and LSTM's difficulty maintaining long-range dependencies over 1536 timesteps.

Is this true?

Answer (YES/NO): YES